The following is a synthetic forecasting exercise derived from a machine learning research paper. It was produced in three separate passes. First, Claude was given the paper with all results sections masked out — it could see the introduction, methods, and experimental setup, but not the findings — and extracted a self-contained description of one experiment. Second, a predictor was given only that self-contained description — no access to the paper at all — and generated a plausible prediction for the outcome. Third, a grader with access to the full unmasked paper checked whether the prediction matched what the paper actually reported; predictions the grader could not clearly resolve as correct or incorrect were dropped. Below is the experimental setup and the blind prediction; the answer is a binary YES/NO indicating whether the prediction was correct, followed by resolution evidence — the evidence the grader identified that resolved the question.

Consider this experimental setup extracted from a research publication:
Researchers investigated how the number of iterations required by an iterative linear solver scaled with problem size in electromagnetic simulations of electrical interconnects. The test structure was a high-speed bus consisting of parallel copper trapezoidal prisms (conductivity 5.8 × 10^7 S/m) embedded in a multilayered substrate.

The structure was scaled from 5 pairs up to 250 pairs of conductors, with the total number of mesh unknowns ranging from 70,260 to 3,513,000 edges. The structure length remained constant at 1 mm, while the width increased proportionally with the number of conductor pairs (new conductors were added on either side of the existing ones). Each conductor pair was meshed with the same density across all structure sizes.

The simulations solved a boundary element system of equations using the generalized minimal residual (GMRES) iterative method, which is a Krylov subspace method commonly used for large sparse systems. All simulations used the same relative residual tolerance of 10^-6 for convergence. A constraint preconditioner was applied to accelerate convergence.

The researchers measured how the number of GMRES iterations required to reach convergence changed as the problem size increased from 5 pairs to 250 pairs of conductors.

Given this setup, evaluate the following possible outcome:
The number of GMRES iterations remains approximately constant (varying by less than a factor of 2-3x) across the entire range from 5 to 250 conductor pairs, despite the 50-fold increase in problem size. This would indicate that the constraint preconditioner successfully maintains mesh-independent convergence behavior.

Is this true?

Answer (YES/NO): YES